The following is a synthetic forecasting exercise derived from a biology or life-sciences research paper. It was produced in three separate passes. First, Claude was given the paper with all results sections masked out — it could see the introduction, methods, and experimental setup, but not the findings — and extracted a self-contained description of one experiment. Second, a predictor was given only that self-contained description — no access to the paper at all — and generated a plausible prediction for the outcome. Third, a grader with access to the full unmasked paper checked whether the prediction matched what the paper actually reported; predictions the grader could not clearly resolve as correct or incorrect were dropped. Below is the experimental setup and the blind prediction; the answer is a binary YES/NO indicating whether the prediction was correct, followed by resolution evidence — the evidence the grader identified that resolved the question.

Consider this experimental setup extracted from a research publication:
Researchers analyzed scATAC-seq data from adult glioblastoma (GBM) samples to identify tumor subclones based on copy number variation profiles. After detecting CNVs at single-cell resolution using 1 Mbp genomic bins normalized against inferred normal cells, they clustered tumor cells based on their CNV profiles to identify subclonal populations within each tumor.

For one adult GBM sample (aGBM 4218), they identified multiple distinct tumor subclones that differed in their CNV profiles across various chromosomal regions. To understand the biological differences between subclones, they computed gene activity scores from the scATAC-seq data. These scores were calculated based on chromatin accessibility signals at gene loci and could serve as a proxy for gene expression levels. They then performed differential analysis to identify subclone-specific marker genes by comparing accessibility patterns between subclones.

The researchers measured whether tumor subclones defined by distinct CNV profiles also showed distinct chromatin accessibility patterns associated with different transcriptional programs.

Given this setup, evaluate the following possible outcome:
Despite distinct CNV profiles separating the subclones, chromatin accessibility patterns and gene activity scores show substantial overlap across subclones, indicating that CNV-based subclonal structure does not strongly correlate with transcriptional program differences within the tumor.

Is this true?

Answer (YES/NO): NO